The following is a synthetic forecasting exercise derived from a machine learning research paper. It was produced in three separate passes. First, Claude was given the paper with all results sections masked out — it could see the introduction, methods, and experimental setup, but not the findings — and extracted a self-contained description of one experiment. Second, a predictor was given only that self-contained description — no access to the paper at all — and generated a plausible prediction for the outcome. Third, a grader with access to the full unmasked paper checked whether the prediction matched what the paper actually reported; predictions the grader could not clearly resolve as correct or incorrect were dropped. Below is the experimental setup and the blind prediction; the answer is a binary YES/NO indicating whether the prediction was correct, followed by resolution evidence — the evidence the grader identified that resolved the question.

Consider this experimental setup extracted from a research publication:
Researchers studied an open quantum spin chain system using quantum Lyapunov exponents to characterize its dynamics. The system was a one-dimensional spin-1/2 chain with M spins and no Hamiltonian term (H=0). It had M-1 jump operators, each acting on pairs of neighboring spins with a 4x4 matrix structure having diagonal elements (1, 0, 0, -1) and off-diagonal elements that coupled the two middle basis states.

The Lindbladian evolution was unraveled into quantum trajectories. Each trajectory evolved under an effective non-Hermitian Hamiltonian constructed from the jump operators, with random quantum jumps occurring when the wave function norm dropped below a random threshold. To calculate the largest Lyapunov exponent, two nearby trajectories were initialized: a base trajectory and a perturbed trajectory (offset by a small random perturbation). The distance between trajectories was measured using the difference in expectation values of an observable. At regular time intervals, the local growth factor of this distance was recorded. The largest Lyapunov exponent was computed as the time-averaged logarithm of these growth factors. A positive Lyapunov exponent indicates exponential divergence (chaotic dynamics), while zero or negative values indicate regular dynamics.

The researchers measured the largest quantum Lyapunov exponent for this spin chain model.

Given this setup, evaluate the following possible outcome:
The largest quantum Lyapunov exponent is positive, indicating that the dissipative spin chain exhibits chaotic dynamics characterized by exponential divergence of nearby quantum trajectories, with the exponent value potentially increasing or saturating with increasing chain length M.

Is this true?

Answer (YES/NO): NO